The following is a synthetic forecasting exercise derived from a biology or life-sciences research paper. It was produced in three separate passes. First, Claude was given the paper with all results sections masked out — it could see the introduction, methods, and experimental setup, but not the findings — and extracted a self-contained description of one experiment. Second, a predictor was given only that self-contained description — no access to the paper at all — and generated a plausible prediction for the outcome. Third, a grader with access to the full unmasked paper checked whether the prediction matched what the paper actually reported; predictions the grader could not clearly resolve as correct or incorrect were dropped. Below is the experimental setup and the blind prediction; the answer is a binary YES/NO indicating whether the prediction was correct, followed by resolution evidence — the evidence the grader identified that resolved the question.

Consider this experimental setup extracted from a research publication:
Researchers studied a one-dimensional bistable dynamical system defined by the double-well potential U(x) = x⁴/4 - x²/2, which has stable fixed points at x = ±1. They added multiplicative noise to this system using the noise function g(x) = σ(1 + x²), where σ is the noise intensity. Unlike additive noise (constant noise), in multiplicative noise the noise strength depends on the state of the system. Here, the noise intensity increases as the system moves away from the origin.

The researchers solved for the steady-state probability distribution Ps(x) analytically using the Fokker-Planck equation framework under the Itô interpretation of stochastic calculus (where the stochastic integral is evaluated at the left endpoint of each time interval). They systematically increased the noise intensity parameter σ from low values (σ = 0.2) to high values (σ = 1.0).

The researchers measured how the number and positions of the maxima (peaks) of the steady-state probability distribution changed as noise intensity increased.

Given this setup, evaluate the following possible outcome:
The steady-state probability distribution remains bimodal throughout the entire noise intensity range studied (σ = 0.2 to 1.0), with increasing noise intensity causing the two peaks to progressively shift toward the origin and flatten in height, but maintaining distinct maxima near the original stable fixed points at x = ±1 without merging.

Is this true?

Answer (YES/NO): NO